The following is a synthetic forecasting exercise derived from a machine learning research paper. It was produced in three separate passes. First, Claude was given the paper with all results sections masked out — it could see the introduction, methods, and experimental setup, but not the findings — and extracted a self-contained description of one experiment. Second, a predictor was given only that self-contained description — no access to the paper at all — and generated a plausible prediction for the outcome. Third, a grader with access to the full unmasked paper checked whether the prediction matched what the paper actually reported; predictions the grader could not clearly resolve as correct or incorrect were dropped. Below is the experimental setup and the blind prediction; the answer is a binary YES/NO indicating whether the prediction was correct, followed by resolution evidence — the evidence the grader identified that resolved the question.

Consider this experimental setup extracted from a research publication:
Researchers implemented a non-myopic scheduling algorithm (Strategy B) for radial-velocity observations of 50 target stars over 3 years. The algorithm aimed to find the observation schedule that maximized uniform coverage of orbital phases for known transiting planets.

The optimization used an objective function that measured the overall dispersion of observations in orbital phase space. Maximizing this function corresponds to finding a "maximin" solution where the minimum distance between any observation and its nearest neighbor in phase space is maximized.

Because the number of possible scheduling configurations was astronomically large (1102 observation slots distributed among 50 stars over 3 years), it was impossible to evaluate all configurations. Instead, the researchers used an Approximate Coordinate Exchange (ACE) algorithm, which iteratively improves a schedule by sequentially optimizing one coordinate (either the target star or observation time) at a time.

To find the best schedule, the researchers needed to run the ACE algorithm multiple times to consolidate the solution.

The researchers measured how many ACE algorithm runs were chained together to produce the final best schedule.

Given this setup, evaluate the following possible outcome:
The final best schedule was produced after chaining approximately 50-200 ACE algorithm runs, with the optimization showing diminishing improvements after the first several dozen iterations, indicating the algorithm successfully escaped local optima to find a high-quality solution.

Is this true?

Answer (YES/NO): NO